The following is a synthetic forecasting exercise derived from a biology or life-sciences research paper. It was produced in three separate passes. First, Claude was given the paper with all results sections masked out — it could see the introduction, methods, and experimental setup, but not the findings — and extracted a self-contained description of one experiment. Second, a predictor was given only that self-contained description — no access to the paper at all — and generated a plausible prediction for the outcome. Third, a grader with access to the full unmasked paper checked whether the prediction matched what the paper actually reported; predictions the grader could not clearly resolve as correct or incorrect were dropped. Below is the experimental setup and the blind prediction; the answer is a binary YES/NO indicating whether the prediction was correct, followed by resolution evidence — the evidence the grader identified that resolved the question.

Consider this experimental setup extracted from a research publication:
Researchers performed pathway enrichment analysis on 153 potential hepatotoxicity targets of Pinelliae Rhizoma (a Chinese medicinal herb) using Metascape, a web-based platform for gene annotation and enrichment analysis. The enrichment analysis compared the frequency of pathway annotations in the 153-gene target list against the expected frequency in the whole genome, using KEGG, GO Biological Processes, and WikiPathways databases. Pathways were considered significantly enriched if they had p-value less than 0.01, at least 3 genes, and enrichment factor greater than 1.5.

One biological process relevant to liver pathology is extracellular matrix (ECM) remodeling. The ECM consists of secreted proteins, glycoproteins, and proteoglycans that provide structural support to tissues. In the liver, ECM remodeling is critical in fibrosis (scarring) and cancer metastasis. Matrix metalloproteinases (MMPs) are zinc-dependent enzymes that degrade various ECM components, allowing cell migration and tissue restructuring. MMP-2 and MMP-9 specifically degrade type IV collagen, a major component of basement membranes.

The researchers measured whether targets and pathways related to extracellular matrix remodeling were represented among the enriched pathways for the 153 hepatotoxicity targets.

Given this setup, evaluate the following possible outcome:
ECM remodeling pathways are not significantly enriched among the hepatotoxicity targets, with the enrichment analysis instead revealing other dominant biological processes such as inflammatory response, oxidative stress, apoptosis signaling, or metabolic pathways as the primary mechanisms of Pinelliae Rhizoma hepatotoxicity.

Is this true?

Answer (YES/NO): NO